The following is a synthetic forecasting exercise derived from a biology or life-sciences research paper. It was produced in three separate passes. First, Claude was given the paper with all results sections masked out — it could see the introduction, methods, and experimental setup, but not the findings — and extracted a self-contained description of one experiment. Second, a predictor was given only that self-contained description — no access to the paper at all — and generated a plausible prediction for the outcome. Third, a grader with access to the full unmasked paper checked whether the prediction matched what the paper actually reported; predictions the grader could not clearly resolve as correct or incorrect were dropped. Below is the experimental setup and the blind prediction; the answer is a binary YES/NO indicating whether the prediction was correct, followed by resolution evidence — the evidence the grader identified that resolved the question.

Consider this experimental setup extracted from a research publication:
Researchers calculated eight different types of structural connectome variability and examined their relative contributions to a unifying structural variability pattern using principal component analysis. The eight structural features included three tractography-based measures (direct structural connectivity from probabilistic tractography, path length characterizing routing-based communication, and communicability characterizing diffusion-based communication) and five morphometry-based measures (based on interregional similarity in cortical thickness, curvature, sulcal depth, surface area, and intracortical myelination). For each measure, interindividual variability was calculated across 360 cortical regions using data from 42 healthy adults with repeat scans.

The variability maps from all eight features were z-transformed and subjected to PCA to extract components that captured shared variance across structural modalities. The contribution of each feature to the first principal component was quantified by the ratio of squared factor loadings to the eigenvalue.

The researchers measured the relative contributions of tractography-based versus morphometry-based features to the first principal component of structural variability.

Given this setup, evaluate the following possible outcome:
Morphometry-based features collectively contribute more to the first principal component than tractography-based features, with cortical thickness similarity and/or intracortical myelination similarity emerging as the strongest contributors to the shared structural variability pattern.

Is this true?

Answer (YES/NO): NO